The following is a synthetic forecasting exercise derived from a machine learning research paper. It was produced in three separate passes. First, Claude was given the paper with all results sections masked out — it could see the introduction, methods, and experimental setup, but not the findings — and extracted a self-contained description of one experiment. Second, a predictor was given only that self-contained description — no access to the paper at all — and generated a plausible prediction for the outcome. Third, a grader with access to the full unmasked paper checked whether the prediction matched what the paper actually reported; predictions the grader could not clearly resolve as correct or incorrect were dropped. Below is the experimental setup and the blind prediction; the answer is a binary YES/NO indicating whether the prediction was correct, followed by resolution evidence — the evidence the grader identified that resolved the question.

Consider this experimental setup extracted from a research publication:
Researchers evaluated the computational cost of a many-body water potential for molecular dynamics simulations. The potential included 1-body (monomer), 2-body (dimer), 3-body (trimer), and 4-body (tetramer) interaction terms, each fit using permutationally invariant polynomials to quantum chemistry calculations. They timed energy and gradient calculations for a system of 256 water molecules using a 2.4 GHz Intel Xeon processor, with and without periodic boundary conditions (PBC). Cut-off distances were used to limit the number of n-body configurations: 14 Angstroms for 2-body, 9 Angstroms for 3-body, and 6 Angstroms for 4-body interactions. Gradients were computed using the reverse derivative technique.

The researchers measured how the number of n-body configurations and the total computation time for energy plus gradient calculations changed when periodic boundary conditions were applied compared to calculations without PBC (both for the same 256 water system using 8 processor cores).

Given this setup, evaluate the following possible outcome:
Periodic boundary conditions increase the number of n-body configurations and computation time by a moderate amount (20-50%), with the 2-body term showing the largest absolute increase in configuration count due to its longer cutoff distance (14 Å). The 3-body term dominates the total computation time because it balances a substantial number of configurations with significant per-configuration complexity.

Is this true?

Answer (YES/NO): NO